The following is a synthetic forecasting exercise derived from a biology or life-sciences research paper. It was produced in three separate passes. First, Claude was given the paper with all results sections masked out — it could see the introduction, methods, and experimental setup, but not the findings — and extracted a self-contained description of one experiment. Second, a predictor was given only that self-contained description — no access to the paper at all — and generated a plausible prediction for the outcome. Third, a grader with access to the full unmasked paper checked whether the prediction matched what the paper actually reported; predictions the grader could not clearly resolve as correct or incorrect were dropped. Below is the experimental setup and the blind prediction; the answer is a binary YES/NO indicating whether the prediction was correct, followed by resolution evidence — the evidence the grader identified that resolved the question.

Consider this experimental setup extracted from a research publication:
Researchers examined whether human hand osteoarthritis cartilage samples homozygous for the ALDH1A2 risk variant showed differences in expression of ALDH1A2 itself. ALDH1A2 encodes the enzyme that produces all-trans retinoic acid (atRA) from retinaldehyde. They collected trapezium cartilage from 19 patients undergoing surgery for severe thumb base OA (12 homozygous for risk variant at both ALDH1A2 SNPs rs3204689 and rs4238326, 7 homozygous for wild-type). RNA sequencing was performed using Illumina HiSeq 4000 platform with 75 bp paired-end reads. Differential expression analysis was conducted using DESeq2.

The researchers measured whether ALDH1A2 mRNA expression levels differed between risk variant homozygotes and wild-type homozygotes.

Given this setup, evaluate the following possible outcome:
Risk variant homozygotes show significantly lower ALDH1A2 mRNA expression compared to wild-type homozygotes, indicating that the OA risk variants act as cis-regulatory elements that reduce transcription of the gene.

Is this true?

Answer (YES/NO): YES